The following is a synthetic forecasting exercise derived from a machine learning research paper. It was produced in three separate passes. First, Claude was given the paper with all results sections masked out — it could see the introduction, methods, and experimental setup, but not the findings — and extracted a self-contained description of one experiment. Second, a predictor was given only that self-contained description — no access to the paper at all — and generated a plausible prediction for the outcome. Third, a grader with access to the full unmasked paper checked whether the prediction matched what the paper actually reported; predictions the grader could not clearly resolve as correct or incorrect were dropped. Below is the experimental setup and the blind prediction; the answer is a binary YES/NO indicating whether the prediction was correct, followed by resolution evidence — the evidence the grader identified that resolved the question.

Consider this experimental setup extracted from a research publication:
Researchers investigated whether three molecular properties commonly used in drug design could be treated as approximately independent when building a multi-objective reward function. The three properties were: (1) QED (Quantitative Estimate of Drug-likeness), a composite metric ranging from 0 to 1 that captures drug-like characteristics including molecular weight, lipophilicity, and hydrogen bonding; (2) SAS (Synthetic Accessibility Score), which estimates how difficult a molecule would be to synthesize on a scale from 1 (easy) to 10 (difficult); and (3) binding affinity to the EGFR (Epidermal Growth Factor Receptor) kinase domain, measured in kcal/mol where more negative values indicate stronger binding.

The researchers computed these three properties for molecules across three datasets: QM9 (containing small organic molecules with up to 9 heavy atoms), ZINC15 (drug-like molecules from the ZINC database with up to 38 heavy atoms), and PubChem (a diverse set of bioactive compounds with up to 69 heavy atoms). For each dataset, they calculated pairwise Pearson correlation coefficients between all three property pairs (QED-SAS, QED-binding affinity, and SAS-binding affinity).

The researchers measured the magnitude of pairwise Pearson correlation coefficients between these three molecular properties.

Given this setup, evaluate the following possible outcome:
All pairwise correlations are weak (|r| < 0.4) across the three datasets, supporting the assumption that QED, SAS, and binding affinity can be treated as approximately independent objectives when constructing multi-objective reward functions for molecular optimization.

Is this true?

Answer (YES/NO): YES